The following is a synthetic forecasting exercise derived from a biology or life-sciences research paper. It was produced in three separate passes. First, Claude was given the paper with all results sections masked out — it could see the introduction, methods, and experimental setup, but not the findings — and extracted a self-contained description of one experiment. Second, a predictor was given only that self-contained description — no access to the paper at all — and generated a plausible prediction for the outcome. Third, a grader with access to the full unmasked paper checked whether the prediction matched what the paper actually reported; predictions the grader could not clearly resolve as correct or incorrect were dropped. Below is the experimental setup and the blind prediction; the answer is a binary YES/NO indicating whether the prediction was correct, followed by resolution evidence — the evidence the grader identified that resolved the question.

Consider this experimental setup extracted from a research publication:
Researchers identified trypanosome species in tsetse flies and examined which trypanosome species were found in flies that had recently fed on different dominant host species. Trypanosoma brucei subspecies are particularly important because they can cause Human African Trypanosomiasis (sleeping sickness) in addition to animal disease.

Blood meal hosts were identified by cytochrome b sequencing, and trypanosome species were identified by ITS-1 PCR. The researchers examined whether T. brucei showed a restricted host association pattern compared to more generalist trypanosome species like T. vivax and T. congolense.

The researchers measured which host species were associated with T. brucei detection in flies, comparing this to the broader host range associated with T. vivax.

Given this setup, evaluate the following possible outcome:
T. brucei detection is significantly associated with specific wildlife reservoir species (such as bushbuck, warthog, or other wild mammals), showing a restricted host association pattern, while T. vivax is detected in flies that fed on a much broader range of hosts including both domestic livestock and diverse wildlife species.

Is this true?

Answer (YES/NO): NO